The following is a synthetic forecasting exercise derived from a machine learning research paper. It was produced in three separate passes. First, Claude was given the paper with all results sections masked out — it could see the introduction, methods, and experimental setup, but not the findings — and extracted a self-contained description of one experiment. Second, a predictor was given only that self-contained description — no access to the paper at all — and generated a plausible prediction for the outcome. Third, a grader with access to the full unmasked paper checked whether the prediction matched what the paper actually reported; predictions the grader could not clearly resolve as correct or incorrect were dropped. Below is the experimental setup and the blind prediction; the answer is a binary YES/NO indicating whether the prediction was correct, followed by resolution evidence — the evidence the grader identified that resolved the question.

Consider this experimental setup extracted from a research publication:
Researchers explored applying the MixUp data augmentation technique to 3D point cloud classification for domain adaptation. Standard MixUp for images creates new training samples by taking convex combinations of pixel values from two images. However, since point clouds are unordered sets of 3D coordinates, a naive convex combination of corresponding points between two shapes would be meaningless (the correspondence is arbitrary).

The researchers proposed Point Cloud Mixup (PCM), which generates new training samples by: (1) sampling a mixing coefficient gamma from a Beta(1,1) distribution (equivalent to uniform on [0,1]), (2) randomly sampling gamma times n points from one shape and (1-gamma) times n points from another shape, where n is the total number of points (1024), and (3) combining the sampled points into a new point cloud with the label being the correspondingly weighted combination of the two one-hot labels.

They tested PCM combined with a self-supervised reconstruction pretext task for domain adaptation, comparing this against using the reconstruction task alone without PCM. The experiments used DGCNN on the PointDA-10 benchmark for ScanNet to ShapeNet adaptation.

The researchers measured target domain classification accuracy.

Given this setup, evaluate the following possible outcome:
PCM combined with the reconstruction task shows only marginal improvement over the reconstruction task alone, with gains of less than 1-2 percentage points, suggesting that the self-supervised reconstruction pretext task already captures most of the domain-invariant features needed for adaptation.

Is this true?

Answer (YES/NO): NO